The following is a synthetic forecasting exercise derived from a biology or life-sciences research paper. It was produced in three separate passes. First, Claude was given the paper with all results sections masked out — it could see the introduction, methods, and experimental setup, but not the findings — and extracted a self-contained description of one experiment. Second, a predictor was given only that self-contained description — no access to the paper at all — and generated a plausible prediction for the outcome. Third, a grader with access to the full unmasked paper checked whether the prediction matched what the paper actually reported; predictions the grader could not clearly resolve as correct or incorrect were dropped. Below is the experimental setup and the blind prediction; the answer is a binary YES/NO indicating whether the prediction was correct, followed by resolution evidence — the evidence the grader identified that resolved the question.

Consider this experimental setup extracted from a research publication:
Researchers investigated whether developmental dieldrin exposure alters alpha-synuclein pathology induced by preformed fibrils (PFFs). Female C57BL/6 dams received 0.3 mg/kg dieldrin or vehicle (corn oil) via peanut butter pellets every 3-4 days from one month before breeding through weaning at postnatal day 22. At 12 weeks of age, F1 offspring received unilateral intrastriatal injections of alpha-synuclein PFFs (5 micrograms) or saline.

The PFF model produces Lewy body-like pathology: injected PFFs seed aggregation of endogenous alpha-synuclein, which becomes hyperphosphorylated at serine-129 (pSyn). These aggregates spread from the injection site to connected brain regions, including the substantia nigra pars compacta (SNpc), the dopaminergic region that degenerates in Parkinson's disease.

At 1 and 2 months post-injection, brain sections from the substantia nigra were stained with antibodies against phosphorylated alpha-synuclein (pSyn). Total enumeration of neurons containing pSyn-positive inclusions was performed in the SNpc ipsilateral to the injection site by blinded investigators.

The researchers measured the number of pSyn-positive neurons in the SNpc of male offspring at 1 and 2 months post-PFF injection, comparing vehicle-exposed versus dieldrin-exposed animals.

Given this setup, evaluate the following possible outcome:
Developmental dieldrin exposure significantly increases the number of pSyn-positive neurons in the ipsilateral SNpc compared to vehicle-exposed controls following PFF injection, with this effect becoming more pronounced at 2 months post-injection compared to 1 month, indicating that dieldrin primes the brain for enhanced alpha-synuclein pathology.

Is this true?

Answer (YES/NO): NO